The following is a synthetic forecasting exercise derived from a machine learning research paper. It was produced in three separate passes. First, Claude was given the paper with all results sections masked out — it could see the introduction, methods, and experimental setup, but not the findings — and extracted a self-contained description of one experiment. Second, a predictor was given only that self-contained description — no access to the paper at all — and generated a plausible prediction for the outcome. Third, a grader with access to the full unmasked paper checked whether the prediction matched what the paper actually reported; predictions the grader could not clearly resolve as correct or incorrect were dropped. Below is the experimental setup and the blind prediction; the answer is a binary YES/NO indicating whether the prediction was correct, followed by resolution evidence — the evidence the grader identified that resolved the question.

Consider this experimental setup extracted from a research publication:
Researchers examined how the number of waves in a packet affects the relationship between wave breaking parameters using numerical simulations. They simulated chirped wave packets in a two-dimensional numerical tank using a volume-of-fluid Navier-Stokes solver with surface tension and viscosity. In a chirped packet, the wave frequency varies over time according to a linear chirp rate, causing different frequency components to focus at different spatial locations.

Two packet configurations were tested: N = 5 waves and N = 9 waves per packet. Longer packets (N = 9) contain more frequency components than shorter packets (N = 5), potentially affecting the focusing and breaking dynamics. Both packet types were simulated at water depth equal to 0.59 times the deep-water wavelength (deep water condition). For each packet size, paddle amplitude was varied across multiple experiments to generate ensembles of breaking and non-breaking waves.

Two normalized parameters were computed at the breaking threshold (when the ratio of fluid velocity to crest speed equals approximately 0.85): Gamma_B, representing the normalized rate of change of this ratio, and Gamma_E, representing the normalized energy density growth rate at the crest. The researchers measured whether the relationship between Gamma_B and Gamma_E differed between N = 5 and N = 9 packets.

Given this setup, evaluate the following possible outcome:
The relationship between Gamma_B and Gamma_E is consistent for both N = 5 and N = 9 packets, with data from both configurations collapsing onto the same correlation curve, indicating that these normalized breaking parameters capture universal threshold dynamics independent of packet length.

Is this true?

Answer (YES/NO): YES